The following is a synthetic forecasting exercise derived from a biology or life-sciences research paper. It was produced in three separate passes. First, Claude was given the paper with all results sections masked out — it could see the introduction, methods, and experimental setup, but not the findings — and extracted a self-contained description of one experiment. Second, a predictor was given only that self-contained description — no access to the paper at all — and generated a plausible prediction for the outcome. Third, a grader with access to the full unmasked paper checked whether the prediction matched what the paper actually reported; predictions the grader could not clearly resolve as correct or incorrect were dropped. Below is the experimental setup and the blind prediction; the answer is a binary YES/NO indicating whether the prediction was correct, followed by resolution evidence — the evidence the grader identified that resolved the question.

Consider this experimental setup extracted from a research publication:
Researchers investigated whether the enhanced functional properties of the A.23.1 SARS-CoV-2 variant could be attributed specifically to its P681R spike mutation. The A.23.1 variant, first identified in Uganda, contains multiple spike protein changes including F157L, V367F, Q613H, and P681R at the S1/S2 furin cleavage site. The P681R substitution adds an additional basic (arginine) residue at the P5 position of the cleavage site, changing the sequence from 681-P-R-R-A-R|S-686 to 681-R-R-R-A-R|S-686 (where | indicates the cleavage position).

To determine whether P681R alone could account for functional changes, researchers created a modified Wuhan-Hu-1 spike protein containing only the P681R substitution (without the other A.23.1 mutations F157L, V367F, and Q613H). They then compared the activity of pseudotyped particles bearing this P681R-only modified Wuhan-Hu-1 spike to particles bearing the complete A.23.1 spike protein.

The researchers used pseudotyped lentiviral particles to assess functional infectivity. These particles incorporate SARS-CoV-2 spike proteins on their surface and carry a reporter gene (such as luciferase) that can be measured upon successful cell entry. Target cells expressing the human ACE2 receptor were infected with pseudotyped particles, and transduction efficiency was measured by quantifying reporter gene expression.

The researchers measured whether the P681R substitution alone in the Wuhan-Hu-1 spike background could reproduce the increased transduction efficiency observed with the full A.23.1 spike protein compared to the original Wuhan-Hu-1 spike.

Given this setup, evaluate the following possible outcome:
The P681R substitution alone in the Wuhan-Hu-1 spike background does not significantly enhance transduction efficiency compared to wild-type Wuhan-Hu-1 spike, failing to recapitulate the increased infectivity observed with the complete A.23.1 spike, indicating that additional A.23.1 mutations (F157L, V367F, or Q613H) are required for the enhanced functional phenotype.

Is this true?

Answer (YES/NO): YES